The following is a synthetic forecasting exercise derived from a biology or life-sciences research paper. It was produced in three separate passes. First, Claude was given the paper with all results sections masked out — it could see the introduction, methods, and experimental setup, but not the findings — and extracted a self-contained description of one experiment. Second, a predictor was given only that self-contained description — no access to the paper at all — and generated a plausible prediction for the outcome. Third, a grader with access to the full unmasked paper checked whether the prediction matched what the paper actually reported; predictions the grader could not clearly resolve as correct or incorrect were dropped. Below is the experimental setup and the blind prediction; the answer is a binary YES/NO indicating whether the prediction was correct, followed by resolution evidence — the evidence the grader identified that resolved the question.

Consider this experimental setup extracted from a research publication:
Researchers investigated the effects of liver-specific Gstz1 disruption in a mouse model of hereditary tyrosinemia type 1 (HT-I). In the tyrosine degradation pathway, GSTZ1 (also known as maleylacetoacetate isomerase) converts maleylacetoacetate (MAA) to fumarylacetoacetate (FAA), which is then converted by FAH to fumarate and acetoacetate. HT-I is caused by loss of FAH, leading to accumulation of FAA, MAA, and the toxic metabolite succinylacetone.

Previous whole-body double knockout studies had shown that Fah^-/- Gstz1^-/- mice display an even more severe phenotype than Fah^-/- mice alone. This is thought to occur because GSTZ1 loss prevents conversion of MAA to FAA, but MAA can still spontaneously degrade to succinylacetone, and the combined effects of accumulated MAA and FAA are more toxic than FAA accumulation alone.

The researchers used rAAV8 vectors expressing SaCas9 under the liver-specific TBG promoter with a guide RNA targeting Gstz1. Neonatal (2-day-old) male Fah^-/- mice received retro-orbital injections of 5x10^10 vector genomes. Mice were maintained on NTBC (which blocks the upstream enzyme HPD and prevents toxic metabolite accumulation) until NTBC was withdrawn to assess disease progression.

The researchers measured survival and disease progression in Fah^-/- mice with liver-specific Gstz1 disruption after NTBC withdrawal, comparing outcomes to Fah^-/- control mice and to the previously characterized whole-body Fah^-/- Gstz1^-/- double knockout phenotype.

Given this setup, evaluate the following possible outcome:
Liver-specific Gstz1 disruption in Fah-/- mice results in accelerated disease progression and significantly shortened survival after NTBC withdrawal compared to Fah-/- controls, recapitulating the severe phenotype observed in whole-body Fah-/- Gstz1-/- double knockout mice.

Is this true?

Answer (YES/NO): YES